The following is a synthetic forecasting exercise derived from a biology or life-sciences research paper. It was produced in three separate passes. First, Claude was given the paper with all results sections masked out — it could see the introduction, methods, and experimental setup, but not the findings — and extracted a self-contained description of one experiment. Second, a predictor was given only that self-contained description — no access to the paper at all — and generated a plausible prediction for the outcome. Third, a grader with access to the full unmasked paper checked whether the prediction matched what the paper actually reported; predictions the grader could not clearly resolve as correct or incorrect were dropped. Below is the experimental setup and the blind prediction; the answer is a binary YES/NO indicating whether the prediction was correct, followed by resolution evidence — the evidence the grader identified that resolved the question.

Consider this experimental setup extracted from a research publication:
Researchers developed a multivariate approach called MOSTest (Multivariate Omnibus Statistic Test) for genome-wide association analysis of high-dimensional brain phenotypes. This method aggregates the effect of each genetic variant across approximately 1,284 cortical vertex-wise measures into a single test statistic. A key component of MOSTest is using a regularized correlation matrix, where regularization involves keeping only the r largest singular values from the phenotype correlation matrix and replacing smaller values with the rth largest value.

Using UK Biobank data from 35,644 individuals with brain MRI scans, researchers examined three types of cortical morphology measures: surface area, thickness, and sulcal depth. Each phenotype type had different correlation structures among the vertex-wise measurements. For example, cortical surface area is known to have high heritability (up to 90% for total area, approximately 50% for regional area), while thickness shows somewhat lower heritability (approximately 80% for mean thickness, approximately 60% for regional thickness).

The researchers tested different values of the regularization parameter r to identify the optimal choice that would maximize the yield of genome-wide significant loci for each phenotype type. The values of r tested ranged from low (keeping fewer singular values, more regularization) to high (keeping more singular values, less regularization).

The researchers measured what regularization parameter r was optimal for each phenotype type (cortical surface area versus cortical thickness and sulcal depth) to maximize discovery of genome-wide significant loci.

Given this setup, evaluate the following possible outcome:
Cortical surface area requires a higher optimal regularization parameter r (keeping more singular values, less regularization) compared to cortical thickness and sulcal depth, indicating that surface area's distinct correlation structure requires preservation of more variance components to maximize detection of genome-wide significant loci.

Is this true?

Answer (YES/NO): NO